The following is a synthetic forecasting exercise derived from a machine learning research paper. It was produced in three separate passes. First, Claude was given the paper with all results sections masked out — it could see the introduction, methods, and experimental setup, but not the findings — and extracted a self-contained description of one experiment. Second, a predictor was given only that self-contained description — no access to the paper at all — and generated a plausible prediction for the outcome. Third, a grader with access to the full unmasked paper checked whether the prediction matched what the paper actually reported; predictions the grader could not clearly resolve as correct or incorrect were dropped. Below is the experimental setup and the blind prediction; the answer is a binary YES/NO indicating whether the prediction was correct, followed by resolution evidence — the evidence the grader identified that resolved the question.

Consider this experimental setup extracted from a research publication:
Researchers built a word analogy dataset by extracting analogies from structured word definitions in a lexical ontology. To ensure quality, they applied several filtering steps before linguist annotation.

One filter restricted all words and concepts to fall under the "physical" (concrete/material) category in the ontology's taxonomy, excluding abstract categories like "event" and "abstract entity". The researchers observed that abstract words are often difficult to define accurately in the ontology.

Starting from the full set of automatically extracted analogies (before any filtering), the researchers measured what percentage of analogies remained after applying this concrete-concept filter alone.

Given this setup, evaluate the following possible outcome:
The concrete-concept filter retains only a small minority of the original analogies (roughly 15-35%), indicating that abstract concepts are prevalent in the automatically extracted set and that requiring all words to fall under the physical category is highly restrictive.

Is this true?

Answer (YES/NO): NO